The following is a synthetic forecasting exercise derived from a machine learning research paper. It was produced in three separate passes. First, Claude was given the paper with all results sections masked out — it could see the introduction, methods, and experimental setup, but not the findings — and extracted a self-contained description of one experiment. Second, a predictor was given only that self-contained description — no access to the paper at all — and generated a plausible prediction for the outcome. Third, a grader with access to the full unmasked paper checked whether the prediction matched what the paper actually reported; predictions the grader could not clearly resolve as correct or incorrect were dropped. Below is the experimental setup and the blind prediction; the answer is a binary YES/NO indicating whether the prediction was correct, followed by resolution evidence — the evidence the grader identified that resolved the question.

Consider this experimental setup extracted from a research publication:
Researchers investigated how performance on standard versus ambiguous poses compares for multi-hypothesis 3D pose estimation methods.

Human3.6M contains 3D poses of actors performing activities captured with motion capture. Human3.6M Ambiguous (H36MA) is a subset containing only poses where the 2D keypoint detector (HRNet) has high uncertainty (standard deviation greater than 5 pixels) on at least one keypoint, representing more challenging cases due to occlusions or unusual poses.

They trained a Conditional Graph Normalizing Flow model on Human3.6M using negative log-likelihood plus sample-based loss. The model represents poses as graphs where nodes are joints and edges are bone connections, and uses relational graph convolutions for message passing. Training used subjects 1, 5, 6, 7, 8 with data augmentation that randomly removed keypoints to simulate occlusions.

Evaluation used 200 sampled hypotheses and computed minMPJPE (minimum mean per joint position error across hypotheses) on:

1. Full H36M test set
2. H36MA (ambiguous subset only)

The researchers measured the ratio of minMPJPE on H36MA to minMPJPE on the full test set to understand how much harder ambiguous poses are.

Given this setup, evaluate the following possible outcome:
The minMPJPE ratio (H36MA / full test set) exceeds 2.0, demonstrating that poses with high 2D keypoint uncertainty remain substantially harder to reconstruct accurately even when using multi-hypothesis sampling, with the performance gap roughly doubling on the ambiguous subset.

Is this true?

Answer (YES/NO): NO